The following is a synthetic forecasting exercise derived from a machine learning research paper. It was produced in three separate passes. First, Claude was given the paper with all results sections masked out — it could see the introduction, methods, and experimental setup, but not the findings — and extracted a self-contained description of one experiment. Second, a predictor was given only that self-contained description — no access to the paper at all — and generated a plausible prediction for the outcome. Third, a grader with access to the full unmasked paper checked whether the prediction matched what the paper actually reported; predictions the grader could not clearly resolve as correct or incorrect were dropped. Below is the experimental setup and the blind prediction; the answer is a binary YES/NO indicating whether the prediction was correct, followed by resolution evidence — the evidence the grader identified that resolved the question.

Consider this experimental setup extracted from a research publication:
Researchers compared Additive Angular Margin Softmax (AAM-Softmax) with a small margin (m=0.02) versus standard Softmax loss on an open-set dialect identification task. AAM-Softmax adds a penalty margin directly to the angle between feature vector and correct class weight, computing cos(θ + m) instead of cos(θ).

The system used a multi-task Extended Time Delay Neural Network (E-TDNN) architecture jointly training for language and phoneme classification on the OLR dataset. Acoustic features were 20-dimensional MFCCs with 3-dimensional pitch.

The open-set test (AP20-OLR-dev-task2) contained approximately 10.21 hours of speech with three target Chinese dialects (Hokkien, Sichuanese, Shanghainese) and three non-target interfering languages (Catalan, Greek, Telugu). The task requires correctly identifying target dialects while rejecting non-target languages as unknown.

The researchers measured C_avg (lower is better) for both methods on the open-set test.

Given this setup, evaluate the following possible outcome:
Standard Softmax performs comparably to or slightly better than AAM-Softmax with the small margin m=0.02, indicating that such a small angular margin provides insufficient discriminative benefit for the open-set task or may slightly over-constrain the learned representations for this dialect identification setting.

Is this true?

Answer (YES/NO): NO